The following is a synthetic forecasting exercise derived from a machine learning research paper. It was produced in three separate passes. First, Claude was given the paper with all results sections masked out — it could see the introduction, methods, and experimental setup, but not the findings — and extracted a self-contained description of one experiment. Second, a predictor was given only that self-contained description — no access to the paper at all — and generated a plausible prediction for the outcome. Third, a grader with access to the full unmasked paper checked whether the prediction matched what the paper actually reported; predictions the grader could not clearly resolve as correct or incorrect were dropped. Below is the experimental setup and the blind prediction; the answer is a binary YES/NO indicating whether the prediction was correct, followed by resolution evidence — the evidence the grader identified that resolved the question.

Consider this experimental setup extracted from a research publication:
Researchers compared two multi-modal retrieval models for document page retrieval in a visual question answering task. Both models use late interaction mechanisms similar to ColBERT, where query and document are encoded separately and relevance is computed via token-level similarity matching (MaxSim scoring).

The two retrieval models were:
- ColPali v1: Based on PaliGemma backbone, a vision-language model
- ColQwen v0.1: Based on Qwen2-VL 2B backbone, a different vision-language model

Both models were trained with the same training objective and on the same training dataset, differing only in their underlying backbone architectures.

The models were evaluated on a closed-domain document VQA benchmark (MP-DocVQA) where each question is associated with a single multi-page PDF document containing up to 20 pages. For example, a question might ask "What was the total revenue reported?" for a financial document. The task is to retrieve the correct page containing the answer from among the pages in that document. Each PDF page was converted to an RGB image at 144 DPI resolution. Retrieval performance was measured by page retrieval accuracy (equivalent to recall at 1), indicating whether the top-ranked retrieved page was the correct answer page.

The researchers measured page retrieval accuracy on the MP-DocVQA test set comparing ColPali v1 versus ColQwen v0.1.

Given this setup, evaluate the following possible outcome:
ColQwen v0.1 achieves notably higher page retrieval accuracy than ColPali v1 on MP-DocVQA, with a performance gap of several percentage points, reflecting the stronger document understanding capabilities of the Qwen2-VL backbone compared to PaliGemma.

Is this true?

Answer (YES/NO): NO